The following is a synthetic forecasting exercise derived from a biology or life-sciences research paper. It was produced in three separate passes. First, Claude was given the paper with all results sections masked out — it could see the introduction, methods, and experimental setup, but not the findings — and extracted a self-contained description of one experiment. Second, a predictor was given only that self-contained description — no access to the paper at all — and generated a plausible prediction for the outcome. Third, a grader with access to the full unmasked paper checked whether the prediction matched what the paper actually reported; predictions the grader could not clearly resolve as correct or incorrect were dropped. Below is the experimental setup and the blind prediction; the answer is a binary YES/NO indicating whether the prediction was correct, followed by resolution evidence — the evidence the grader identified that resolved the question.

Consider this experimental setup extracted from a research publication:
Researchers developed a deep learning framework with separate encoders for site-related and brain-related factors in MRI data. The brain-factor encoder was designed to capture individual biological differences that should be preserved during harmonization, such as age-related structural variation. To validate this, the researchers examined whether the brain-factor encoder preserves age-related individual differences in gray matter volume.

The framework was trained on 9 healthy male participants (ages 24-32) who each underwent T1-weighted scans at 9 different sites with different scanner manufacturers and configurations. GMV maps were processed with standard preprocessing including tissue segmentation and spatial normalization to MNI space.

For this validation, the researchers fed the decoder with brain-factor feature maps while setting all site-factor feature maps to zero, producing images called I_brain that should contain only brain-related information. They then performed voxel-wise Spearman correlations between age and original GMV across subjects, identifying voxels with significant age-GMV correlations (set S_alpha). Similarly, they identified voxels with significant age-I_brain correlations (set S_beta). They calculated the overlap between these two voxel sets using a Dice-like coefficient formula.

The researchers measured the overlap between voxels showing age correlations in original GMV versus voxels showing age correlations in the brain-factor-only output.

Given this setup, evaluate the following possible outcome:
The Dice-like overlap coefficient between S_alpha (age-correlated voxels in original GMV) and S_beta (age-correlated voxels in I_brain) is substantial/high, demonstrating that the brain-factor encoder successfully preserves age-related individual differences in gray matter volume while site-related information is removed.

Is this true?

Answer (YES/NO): YES